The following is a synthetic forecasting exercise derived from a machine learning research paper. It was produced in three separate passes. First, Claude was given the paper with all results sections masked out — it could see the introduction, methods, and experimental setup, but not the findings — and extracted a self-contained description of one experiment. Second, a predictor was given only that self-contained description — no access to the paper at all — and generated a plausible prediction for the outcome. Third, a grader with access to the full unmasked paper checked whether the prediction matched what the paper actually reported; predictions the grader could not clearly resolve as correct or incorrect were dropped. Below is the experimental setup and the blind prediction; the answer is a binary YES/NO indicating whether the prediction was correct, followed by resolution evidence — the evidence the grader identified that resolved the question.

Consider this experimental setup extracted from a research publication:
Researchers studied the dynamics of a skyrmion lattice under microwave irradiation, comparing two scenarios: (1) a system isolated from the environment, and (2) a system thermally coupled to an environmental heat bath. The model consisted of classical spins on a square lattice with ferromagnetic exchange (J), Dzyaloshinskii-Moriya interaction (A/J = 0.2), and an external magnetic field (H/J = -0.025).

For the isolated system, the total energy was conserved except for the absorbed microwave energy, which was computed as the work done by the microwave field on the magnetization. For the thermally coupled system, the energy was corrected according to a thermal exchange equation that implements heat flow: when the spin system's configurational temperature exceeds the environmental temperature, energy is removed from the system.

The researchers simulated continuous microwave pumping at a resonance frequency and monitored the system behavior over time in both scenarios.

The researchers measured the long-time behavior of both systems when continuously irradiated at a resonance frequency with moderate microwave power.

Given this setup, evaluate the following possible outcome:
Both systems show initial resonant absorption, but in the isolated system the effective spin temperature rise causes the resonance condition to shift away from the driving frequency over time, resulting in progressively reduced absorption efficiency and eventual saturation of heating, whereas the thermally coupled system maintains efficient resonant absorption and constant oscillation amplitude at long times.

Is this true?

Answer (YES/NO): NO